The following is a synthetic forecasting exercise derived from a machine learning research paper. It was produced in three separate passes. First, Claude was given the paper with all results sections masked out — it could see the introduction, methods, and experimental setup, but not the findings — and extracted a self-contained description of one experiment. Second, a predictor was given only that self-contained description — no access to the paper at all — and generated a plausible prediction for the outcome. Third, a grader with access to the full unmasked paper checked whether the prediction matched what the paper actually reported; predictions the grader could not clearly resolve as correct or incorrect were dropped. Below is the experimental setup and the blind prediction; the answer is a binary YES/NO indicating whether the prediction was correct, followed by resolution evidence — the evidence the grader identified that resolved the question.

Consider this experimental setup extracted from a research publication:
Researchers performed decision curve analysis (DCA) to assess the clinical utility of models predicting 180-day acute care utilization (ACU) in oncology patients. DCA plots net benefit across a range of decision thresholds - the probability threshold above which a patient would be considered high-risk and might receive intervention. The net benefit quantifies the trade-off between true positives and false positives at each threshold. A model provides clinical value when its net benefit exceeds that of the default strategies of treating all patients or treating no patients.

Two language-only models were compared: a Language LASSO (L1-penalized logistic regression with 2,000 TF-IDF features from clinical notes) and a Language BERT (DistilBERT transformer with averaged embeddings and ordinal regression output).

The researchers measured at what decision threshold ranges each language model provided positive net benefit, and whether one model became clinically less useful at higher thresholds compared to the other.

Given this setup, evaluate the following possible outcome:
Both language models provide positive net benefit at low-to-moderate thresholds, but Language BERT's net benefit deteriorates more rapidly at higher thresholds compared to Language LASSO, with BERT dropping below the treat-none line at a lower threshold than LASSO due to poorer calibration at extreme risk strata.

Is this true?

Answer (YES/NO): YES